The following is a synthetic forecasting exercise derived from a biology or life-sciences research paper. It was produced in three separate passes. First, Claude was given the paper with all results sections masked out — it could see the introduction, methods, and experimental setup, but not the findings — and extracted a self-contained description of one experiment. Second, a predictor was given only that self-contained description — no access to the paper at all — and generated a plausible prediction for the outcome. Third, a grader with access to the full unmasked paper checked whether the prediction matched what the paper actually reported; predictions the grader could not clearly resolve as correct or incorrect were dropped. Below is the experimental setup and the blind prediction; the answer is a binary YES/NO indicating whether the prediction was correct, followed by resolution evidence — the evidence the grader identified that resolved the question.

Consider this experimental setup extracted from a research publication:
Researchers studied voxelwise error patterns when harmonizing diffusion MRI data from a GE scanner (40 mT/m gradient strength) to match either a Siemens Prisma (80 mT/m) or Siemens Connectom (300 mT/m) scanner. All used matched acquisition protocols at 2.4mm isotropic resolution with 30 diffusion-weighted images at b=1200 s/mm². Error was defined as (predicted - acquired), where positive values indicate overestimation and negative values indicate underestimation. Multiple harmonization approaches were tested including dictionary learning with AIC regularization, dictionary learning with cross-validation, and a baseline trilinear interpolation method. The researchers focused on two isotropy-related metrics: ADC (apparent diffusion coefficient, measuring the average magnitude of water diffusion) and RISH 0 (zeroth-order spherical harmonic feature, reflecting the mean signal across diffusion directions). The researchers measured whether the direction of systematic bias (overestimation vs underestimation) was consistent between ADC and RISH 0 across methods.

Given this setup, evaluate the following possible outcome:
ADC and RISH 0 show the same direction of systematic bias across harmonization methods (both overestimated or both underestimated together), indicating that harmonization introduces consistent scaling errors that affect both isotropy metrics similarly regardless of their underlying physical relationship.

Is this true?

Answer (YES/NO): NO